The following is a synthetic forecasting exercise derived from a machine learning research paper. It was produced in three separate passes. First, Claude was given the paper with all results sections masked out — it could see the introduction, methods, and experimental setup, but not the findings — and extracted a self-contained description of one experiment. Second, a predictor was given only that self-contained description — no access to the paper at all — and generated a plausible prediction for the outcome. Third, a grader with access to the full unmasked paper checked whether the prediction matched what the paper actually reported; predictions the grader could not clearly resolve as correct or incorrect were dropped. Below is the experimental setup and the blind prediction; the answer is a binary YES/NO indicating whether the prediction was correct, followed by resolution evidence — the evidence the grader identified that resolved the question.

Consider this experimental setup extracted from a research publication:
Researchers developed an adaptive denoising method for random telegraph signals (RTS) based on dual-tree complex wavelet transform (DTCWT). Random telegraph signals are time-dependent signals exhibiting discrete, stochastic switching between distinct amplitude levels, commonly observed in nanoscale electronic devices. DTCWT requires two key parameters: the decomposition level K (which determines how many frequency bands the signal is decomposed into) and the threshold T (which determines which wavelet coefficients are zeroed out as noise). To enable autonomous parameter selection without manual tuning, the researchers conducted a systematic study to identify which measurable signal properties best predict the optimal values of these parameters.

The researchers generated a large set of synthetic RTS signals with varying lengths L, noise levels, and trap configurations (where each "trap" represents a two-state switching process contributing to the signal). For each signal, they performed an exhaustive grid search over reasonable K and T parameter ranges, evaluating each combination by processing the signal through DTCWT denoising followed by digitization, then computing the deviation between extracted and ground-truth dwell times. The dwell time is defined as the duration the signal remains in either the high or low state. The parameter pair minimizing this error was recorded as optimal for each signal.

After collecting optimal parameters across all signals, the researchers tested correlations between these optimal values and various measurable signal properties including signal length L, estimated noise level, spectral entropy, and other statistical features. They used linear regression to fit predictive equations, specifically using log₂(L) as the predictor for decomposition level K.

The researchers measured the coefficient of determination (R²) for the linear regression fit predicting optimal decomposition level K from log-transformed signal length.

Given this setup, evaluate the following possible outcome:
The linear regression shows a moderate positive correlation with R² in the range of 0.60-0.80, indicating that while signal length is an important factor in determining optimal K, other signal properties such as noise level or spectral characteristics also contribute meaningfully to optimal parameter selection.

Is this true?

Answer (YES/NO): NO